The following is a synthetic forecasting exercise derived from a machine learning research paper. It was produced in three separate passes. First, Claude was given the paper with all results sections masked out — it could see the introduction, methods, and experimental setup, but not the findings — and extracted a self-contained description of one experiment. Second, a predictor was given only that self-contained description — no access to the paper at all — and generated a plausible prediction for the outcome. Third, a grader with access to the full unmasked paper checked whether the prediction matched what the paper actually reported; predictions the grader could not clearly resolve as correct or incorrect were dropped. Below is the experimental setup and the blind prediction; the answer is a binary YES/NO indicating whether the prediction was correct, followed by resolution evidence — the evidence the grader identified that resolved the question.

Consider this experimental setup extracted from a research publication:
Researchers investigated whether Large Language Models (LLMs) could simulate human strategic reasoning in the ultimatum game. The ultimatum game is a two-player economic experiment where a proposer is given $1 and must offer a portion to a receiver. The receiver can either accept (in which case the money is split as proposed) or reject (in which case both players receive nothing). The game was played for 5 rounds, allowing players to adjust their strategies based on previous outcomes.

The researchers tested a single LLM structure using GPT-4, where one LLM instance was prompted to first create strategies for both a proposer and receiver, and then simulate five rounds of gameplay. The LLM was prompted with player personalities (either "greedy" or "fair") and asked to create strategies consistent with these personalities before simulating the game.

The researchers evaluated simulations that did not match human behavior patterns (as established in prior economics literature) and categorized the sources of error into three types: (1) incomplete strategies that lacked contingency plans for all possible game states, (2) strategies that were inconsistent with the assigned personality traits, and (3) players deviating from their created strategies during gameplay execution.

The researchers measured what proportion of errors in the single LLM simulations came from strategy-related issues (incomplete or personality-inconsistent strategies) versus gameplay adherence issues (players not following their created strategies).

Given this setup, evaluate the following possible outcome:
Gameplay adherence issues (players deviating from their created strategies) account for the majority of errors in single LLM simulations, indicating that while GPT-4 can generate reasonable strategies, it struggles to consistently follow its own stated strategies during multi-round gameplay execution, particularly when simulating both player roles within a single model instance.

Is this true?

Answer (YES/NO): NO